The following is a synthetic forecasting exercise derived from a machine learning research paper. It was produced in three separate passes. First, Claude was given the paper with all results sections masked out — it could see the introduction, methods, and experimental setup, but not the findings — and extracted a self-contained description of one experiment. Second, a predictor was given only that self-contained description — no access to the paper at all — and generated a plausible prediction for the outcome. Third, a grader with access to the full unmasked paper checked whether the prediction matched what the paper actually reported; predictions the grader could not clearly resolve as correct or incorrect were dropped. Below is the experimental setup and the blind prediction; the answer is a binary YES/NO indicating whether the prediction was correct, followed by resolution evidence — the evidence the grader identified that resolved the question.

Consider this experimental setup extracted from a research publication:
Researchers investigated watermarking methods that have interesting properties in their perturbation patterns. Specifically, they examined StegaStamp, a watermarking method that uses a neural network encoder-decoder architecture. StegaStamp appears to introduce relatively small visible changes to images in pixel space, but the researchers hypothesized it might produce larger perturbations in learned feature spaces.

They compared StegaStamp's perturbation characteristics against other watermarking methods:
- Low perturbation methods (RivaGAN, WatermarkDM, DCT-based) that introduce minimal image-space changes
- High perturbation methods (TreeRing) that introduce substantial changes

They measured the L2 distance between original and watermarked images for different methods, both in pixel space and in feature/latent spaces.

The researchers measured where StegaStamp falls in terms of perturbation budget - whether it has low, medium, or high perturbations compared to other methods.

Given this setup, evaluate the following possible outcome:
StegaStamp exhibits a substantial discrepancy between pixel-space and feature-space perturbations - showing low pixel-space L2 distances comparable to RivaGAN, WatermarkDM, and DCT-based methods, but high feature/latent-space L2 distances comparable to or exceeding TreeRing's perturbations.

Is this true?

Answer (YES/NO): NO